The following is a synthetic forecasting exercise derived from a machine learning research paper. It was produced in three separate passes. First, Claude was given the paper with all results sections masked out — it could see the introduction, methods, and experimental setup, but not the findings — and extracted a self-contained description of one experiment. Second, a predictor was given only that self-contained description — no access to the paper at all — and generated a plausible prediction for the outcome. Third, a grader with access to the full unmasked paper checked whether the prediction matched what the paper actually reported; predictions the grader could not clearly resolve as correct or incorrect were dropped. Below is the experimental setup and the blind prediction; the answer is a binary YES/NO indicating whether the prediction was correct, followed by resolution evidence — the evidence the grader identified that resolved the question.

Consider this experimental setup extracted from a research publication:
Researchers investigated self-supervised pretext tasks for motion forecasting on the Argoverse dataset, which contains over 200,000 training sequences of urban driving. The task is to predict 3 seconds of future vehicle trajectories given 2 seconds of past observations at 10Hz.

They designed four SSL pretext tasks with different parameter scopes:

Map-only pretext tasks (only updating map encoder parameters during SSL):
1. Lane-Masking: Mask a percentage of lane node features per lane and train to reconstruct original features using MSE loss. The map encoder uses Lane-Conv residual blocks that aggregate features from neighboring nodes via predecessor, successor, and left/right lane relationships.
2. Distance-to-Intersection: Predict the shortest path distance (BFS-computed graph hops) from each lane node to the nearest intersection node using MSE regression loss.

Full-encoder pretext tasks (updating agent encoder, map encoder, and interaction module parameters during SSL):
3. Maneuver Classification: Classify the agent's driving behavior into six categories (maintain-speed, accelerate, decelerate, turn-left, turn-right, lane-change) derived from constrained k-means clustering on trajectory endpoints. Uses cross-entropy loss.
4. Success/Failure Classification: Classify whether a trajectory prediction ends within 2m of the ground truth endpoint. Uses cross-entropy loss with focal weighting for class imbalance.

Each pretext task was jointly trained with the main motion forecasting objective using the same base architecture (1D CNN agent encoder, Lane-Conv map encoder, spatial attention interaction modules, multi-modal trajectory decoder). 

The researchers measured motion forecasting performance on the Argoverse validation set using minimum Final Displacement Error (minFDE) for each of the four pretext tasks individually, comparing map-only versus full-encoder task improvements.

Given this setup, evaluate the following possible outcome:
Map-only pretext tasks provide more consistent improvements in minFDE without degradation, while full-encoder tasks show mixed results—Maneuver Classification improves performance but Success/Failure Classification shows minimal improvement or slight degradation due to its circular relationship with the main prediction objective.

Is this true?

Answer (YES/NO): NO